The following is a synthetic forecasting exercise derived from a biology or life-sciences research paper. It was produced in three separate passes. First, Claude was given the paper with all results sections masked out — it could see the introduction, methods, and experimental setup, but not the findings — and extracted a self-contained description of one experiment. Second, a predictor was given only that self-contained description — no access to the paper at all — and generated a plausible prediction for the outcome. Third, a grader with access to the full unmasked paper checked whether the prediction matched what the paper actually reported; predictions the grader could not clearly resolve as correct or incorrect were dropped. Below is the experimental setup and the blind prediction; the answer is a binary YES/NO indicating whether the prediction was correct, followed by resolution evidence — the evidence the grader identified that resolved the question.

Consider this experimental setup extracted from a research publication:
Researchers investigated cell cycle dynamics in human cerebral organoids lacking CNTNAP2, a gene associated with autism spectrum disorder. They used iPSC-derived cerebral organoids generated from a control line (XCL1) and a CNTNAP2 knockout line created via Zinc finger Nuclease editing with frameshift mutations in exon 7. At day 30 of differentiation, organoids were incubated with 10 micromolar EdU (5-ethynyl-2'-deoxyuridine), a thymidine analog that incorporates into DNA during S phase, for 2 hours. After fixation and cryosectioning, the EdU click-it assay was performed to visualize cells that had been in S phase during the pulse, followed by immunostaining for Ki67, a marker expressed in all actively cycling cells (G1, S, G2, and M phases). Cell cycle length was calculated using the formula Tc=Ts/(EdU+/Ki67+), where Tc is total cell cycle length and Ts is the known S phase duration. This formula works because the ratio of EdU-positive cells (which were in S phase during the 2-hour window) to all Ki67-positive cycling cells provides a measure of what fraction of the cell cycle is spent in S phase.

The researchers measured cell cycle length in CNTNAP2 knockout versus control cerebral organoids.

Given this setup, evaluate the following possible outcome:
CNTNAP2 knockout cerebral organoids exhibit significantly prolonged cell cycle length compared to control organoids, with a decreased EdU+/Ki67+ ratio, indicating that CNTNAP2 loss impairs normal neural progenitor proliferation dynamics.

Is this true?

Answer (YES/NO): NO